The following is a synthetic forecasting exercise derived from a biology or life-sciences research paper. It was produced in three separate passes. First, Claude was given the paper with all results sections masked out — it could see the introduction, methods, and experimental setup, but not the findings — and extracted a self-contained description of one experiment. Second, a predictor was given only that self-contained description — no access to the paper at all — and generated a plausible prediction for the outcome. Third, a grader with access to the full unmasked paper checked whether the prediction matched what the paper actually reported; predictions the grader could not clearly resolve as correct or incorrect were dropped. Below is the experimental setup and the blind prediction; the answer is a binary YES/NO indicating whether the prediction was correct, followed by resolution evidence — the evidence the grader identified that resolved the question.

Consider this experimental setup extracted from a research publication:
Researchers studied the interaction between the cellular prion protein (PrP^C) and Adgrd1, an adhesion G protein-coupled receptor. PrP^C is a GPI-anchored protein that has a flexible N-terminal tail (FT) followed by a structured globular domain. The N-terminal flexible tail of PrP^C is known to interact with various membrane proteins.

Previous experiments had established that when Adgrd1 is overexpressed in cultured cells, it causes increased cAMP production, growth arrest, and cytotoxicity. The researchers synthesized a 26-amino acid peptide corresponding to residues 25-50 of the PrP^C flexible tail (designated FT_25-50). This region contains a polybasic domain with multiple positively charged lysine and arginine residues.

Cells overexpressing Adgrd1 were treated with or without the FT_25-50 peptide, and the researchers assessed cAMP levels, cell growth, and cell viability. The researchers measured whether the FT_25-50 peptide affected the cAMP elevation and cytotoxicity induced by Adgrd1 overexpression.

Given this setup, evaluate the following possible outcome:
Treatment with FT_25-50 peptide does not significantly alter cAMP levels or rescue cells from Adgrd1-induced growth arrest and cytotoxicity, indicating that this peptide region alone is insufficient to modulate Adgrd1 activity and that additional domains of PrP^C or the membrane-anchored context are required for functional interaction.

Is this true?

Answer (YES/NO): NO